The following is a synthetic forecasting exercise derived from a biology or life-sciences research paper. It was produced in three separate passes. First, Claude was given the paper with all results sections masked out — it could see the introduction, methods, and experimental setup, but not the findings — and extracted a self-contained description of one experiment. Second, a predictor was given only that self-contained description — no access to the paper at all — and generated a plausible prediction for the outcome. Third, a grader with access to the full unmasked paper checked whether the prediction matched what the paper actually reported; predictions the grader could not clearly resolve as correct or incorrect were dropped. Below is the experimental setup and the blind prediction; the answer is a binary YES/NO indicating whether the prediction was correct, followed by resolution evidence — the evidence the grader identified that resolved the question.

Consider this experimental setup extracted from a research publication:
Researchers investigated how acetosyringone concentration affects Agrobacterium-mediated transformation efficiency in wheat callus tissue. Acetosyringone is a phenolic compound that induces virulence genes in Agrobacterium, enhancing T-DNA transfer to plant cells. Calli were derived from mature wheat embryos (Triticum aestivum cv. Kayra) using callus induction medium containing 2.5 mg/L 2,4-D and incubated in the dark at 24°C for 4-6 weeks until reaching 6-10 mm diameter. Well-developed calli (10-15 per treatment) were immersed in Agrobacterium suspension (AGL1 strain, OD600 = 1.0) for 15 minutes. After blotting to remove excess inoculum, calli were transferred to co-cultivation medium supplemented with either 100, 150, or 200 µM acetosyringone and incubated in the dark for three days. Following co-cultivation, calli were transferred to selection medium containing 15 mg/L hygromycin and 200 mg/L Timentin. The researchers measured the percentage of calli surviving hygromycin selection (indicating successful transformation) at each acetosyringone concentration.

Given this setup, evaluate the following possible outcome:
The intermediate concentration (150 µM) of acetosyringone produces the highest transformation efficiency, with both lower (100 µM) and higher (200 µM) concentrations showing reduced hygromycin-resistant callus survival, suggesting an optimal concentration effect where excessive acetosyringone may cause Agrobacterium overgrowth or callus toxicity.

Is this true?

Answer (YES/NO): NO